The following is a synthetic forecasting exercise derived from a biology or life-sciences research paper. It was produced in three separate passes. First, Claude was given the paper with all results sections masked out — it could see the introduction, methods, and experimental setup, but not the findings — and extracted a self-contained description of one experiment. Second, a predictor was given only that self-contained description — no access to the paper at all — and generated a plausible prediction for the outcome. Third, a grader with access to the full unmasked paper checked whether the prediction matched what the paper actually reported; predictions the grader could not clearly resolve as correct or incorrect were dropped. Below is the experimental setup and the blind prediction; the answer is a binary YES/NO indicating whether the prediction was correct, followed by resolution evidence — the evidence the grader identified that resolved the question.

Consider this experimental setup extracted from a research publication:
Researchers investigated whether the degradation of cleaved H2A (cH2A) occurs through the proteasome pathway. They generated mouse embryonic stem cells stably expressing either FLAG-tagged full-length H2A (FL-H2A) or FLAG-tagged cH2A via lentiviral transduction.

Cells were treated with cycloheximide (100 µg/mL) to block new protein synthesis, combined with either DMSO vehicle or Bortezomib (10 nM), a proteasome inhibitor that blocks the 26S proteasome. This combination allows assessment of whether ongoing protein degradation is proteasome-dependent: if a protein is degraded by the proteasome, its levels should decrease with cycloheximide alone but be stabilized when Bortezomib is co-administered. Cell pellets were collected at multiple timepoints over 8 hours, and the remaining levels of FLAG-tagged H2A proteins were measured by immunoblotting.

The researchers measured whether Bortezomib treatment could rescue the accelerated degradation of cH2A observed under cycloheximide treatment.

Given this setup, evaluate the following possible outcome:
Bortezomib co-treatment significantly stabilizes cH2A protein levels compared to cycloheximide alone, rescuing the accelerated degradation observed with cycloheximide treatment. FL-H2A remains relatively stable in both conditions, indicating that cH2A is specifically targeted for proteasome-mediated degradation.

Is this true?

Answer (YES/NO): NO